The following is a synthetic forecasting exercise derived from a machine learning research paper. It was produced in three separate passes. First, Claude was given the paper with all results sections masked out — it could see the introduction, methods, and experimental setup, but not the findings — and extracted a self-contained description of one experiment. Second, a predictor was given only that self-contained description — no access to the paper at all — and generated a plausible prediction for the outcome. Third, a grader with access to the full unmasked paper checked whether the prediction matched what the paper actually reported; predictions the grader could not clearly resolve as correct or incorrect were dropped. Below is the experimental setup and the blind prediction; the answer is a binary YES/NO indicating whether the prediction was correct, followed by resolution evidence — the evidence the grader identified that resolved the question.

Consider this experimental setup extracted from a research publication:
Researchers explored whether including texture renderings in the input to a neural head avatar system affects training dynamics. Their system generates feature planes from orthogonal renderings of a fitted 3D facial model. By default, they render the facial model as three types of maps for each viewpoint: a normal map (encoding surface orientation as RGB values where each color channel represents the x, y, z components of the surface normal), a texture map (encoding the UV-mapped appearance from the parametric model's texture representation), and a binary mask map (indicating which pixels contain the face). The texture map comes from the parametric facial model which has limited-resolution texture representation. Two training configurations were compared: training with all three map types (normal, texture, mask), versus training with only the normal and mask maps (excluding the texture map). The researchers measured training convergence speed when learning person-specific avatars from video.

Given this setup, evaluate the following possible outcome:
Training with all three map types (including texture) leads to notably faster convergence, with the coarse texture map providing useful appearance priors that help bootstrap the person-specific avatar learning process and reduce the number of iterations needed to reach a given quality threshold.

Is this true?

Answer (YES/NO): NO